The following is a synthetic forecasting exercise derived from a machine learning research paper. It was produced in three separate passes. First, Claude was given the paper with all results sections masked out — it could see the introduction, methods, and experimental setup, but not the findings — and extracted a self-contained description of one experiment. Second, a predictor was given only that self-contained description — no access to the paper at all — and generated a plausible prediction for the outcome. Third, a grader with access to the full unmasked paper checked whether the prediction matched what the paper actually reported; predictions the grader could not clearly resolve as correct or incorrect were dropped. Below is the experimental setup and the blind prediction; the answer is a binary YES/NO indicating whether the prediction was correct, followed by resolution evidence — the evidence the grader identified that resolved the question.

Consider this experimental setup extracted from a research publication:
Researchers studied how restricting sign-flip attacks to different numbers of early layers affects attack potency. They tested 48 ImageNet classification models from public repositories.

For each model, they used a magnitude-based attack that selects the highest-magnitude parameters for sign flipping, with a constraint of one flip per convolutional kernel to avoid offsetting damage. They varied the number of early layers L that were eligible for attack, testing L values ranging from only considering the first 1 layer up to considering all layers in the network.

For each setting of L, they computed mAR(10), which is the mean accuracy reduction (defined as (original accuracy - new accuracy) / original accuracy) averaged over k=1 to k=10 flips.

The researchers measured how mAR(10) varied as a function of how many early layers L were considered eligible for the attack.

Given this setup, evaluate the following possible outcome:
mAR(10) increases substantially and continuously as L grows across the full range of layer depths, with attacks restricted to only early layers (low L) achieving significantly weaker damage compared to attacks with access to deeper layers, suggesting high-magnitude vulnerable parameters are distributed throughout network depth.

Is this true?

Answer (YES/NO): NO